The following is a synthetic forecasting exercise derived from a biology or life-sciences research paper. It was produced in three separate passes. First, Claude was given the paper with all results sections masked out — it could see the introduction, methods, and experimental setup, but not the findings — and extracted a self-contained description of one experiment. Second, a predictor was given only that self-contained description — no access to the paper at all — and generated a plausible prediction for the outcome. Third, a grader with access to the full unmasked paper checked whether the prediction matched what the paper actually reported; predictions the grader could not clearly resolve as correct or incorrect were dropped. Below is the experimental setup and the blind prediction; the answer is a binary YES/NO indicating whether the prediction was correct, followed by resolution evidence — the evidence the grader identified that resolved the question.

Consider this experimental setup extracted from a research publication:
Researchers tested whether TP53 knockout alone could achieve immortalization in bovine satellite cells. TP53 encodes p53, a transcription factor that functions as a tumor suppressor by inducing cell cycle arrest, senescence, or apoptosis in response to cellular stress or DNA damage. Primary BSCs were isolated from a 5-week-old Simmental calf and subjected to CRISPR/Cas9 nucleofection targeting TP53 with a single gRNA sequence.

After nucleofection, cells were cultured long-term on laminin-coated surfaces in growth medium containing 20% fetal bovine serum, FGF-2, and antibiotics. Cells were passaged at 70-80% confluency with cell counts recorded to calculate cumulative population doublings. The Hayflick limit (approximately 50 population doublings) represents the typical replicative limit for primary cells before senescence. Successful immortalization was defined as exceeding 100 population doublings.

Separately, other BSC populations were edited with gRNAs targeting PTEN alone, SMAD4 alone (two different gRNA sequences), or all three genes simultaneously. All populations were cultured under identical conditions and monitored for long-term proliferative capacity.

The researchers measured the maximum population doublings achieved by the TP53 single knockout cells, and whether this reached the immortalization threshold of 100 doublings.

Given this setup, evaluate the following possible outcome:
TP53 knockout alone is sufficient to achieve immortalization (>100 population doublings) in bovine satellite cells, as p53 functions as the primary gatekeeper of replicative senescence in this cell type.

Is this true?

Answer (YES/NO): YES